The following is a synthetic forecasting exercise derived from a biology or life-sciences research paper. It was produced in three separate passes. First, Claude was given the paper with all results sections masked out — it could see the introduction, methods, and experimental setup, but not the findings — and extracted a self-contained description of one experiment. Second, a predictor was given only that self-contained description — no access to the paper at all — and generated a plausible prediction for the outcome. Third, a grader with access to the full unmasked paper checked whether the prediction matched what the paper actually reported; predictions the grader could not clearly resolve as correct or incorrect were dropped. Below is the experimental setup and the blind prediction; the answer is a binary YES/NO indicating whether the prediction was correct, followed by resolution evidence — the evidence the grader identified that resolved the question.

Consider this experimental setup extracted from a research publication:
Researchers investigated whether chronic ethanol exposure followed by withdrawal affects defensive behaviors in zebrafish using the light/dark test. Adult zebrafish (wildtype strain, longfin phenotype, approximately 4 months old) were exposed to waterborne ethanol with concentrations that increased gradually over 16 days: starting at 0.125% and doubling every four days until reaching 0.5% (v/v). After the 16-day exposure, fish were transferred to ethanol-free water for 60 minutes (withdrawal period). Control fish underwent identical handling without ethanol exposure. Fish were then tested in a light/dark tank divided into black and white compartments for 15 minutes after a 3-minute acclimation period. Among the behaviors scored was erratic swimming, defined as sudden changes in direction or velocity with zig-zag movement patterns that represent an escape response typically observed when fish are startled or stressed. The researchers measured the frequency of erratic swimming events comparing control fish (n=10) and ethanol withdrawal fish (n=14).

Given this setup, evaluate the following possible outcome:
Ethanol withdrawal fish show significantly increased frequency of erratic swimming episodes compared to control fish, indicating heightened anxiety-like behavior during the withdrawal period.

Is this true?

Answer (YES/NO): NO